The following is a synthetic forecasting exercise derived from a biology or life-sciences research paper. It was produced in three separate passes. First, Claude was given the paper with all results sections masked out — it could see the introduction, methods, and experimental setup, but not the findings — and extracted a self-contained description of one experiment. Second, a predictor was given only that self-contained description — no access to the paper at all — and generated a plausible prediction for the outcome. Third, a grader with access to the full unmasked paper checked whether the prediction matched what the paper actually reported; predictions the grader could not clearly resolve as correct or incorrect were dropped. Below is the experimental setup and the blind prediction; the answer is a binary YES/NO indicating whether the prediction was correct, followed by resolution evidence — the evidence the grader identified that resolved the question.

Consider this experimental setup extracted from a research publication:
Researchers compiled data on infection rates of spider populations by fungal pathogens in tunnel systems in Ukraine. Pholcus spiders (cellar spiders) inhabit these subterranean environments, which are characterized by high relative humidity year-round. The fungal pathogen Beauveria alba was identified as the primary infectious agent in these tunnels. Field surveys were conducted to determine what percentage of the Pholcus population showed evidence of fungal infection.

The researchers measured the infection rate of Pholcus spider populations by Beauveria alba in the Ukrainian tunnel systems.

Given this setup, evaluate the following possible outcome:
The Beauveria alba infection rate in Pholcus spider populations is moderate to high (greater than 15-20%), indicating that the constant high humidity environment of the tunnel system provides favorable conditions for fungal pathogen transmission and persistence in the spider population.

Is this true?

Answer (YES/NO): YES